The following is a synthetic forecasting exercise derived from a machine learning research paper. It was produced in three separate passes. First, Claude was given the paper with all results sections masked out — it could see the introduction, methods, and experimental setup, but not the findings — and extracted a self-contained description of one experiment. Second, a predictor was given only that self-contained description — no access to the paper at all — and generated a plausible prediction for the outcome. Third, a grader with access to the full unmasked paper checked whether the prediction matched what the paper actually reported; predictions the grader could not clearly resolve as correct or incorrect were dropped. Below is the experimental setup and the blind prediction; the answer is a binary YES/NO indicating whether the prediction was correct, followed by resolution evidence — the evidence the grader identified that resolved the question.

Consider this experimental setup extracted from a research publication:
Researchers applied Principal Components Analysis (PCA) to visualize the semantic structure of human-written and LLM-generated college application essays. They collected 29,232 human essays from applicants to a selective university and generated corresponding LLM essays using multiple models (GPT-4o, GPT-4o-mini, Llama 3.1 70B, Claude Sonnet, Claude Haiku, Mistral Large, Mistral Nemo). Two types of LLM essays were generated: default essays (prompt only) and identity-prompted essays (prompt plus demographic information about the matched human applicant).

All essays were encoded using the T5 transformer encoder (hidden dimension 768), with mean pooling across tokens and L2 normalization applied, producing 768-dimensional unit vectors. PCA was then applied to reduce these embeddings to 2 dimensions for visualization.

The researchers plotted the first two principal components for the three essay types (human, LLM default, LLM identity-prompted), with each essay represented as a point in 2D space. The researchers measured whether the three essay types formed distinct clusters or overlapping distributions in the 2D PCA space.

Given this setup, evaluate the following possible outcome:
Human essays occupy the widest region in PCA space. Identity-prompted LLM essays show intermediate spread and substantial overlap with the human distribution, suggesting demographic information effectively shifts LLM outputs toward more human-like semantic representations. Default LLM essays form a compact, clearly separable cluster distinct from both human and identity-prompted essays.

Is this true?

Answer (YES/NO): NO